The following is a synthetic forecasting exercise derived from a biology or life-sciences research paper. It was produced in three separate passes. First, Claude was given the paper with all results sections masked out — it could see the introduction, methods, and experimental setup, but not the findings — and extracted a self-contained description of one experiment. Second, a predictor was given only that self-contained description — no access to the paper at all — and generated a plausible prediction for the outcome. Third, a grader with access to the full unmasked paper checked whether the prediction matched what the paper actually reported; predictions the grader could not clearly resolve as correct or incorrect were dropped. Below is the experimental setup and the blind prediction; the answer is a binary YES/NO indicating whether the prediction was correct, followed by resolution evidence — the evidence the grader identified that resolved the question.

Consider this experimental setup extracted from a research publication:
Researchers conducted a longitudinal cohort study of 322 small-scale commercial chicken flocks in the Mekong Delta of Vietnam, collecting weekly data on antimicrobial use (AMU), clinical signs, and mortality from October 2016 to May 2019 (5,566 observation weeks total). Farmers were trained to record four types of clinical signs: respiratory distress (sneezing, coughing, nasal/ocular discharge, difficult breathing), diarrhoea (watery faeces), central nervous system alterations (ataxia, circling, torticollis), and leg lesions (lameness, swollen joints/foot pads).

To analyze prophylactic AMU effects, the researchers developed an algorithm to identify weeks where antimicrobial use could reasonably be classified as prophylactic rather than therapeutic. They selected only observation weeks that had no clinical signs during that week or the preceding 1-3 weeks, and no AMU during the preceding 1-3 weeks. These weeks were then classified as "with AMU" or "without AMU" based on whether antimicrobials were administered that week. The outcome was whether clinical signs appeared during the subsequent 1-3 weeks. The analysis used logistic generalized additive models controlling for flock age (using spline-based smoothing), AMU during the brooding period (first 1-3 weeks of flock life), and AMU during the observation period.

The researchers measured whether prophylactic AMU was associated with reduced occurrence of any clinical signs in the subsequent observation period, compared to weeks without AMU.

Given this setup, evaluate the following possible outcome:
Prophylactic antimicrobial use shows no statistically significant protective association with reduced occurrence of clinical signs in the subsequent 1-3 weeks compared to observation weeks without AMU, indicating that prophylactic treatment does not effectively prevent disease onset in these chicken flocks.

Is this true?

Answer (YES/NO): YES